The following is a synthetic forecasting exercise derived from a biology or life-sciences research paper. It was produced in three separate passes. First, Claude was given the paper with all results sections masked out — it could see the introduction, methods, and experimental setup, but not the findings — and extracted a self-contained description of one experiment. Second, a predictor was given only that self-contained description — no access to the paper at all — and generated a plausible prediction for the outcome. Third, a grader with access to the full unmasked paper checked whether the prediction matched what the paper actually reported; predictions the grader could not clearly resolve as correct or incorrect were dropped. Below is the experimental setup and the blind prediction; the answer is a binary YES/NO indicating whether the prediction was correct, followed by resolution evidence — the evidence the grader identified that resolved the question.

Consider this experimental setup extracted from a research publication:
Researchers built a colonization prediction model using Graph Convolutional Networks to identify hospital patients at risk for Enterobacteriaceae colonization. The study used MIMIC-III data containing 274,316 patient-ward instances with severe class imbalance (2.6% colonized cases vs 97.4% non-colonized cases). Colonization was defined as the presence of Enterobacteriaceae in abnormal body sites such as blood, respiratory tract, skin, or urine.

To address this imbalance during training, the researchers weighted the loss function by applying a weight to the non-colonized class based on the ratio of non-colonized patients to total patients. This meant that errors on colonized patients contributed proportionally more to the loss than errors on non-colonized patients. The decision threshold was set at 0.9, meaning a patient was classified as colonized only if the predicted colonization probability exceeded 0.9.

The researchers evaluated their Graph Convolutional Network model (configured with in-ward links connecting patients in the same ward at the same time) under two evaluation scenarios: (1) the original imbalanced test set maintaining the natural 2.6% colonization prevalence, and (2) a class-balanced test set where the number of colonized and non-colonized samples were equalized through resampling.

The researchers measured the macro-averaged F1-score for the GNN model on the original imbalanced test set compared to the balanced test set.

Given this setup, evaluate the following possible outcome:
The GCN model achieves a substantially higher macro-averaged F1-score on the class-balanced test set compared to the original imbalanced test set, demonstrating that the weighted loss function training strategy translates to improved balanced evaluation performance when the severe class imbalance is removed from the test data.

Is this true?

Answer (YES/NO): YES